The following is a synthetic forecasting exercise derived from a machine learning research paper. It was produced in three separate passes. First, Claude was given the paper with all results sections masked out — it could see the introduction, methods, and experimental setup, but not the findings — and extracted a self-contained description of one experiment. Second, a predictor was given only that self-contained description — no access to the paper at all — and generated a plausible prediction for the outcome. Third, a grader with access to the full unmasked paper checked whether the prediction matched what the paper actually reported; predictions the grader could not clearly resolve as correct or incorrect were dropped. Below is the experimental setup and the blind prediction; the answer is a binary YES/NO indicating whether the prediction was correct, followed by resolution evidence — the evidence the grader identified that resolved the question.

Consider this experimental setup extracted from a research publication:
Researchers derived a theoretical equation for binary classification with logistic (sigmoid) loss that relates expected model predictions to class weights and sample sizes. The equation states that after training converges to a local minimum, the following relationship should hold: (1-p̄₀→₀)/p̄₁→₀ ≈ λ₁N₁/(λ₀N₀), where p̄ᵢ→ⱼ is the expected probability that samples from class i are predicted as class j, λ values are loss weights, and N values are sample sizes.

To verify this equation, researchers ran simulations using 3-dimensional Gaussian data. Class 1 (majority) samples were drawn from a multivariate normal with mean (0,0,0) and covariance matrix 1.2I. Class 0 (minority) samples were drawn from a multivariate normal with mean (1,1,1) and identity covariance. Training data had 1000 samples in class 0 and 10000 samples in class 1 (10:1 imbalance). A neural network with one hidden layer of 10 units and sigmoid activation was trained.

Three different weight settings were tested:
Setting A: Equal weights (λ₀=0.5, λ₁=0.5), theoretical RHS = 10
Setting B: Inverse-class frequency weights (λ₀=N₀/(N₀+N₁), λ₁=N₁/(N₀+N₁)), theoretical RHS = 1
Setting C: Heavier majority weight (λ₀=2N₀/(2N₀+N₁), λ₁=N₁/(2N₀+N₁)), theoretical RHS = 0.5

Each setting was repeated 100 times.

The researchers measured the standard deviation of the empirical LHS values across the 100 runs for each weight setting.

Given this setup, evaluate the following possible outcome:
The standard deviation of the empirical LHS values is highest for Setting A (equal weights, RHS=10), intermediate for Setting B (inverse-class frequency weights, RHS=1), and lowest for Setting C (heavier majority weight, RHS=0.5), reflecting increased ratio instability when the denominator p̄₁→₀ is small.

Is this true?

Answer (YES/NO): YES